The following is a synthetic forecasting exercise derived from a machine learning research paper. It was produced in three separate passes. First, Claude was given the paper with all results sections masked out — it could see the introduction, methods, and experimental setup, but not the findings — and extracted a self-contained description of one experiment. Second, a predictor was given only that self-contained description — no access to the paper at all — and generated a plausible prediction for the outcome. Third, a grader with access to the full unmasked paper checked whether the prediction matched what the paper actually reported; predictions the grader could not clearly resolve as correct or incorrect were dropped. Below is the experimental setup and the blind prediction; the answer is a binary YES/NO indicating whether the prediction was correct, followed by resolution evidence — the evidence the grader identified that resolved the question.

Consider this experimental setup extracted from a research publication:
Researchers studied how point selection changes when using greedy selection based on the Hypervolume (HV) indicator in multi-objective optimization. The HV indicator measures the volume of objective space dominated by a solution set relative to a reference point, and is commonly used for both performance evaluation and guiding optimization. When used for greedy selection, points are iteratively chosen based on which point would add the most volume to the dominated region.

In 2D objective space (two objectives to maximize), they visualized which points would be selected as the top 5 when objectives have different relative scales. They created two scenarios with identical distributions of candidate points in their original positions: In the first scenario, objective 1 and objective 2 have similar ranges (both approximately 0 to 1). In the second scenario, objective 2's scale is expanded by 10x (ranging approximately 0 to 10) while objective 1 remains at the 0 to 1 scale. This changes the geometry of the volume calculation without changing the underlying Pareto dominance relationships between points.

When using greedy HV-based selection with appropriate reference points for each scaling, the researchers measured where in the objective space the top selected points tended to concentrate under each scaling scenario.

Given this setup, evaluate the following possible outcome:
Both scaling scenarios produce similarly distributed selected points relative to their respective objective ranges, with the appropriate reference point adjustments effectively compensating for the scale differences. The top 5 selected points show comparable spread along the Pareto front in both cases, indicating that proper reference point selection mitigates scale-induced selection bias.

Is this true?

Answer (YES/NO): NO